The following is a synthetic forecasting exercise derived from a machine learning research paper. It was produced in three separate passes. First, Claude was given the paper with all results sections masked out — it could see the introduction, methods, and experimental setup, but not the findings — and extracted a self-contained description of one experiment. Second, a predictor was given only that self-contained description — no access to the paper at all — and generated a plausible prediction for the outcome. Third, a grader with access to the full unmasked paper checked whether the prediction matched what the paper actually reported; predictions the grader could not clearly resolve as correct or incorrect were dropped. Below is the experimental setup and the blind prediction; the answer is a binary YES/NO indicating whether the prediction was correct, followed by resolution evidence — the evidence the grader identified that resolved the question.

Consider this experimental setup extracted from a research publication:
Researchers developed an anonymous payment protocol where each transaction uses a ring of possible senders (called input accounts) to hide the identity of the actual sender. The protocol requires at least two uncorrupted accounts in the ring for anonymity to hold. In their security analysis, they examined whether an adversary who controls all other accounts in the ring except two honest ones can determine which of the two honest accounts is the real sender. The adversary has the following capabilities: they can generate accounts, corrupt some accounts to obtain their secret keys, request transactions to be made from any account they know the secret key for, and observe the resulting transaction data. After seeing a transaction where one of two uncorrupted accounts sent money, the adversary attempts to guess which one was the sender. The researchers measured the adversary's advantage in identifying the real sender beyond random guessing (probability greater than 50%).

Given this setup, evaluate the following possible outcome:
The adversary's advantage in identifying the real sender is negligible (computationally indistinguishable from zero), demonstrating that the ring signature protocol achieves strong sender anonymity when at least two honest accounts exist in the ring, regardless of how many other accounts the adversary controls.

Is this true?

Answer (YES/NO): YES